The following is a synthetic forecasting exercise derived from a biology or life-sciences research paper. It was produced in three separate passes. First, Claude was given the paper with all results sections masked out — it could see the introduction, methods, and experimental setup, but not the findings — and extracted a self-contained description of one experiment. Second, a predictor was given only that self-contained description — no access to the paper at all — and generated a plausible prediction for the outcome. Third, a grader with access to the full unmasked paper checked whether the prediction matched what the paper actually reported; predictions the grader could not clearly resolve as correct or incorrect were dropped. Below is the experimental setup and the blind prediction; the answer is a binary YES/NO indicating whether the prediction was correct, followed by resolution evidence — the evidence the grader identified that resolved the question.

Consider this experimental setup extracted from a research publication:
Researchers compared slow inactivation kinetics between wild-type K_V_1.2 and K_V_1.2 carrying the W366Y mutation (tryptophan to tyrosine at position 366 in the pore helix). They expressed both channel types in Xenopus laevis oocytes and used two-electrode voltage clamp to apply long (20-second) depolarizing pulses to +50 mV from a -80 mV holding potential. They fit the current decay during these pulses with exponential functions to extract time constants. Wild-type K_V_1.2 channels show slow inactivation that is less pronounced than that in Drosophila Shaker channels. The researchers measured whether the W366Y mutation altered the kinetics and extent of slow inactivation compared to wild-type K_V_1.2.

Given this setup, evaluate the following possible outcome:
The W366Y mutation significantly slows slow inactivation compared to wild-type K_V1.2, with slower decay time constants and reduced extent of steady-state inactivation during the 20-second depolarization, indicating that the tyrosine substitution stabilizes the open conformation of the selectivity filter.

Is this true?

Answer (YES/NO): NO